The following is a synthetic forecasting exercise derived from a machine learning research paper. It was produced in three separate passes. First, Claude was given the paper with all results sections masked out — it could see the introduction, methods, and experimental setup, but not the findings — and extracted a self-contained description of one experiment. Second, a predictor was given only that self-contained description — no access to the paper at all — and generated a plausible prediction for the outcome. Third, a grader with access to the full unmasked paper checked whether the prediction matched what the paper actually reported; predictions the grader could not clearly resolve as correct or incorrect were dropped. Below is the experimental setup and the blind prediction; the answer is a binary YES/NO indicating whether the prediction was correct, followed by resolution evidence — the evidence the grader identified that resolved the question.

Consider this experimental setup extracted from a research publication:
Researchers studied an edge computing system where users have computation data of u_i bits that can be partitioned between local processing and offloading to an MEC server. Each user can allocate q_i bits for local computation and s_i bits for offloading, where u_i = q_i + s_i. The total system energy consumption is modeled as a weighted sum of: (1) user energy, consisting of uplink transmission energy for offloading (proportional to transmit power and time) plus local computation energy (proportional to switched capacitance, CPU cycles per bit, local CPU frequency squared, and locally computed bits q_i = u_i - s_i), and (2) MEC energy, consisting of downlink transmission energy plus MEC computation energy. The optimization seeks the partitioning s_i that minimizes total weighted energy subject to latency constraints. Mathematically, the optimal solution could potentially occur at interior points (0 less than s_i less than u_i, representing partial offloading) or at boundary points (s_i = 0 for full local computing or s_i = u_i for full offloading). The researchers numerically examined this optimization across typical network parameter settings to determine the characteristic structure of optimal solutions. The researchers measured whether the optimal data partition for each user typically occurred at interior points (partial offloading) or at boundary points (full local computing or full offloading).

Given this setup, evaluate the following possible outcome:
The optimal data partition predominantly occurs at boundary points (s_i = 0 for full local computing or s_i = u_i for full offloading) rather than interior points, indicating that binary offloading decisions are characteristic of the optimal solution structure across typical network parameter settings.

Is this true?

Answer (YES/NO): NO